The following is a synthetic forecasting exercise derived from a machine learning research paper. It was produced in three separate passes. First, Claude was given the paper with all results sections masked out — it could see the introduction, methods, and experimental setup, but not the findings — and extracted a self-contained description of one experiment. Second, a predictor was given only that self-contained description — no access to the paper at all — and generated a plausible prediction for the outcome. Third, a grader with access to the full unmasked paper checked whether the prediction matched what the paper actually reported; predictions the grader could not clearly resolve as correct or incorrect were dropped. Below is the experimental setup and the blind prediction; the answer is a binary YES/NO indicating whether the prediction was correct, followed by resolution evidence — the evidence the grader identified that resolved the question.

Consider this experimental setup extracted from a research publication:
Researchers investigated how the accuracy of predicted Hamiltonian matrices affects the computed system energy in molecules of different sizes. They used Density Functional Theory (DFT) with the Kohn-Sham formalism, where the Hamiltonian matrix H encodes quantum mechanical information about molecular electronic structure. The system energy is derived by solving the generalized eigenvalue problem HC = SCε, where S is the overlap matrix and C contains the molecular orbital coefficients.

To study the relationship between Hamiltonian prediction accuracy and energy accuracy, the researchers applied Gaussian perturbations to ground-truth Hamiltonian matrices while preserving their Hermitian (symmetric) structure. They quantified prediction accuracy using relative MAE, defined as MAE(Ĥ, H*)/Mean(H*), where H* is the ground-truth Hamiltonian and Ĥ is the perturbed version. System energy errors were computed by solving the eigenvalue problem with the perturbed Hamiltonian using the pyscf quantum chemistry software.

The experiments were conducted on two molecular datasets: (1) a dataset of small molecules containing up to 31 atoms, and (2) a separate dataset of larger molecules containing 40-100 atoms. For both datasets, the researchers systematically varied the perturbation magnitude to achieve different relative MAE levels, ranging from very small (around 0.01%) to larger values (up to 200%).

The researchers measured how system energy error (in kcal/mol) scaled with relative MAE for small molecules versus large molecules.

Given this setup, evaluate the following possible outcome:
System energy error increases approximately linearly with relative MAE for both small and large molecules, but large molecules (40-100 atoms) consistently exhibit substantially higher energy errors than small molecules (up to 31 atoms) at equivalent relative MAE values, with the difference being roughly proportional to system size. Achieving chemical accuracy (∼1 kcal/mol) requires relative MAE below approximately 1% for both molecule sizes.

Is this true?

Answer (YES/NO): NO